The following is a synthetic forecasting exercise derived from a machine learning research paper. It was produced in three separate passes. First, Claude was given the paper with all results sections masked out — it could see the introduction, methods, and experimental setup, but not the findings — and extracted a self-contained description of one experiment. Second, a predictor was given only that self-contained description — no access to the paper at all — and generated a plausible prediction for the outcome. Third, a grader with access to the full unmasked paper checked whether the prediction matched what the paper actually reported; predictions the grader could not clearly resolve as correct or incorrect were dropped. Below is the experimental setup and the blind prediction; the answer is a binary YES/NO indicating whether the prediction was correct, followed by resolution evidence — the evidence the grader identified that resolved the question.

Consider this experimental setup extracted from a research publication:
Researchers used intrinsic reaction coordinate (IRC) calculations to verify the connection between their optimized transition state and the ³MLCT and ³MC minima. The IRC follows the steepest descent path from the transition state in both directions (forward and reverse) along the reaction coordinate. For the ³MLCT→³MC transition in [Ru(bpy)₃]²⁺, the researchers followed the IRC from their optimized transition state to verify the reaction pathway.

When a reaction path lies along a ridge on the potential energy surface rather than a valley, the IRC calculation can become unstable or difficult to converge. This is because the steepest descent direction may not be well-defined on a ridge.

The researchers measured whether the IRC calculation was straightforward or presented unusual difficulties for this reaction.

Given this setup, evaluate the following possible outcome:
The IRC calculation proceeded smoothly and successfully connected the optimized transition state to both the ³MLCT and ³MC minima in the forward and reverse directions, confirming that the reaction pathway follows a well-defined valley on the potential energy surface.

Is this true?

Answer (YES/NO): NO